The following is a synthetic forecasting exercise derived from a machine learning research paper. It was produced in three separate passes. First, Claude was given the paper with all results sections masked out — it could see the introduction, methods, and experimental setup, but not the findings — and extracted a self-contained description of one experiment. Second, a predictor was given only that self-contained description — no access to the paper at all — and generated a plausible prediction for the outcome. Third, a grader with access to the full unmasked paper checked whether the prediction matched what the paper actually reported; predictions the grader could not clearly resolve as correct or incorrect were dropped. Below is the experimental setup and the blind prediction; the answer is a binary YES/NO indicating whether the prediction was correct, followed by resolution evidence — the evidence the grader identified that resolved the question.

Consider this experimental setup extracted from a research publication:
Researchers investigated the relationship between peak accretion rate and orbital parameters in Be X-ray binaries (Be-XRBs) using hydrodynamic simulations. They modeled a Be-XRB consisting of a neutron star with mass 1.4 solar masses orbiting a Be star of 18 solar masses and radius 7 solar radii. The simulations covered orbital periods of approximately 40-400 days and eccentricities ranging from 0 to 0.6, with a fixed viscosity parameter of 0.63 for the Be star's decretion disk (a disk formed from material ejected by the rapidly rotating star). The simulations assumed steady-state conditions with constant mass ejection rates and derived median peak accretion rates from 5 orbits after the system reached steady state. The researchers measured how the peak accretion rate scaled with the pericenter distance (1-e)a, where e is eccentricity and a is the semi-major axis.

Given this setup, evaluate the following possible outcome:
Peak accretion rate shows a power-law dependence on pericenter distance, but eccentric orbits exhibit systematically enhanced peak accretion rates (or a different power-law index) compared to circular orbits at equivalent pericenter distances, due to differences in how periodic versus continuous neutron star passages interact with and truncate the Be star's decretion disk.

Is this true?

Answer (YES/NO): NO